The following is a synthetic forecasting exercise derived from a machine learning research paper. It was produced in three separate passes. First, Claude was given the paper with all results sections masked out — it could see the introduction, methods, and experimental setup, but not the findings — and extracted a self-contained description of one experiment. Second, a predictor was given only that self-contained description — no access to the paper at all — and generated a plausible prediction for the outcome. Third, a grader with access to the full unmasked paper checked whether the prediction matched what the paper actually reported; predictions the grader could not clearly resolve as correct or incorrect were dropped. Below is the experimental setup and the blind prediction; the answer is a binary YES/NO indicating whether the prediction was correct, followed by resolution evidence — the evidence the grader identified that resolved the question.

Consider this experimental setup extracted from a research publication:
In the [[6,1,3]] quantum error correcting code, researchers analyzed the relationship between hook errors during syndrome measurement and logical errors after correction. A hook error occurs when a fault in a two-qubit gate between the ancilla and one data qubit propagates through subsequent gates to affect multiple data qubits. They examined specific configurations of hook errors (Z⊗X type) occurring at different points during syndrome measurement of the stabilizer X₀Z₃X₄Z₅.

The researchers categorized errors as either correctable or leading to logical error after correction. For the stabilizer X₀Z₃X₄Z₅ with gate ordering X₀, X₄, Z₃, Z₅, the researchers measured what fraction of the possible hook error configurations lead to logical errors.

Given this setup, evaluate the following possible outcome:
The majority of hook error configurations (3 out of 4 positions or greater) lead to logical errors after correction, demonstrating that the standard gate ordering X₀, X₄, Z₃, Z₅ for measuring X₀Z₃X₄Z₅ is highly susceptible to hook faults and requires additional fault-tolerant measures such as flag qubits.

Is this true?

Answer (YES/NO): YES